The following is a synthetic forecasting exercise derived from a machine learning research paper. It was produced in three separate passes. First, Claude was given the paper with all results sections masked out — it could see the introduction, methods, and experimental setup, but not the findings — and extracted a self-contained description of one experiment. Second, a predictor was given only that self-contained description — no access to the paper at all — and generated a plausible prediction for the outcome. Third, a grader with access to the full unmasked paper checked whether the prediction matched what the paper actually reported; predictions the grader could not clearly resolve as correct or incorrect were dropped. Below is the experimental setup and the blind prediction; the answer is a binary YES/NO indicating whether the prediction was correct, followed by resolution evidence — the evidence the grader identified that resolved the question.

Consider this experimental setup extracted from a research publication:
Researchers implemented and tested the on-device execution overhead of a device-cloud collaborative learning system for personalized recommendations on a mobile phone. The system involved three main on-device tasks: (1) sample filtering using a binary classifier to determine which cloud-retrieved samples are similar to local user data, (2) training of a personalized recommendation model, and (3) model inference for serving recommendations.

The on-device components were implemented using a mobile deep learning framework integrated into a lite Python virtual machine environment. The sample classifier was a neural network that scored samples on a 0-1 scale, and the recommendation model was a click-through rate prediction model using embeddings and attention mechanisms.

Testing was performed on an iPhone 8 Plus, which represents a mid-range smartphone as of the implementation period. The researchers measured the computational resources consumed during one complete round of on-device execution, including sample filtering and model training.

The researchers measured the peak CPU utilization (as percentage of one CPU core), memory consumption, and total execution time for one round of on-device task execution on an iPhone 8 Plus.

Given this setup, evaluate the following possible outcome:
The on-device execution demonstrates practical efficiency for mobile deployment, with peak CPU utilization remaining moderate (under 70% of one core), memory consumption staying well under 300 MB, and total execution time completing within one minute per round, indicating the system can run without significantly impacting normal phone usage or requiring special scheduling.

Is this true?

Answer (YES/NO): YES